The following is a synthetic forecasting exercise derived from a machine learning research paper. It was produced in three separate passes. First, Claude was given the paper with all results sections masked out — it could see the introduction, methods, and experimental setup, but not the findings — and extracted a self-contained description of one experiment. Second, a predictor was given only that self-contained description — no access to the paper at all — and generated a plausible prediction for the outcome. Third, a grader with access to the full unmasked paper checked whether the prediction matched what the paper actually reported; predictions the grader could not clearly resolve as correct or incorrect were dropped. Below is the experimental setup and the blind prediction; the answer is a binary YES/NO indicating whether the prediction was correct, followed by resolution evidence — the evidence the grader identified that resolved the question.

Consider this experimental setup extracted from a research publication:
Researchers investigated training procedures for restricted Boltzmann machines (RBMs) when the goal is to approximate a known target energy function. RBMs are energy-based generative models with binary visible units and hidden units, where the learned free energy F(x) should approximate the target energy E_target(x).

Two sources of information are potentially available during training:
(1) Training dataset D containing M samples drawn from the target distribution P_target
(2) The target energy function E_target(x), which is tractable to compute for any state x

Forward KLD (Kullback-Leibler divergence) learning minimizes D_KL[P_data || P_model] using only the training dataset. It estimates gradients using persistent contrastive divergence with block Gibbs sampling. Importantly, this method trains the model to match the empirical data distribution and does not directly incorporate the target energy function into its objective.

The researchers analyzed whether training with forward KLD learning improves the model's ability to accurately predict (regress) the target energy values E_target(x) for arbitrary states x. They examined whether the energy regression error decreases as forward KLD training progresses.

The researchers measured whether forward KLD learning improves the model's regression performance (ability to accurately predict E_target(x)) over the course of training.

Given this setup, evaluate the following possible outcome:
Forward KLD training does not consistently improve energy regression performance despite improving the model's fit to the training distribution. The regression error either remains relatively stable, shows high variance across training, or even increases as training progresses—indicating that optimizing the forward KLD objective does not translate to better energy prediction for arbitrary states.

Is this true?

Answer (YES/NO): YES